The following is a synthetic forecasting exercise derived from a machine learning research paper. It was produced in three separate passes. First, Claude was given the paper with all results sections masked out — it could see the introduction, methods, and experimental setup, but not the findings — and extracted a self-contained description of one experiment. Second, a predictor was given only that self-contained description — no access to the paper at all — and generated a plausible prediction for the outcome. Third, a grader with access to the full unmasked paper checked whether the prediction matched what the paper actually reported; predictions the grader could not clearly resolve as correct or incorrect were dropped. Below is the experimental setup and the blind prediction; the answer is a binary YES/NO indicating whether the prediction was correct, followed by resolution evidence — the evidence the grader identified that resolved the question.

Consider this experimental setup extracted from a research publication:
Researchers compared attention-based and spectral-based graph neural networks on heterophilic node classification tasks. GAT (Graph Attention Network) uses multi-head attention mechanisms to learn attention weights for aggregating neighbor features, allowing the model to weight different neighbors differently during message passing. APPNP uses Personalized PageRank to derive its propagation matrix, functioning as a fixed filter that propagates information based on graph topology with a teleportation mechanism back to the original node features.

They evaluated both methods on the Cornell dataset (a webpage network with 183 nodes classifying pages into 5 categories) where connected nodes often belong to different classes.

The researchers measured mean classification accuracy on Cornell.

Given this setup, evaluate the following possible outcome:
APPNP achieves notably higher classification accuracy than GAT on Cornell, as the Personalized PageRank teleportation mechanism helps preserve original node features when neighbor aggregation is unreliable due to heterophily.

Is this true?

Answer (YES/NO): YES